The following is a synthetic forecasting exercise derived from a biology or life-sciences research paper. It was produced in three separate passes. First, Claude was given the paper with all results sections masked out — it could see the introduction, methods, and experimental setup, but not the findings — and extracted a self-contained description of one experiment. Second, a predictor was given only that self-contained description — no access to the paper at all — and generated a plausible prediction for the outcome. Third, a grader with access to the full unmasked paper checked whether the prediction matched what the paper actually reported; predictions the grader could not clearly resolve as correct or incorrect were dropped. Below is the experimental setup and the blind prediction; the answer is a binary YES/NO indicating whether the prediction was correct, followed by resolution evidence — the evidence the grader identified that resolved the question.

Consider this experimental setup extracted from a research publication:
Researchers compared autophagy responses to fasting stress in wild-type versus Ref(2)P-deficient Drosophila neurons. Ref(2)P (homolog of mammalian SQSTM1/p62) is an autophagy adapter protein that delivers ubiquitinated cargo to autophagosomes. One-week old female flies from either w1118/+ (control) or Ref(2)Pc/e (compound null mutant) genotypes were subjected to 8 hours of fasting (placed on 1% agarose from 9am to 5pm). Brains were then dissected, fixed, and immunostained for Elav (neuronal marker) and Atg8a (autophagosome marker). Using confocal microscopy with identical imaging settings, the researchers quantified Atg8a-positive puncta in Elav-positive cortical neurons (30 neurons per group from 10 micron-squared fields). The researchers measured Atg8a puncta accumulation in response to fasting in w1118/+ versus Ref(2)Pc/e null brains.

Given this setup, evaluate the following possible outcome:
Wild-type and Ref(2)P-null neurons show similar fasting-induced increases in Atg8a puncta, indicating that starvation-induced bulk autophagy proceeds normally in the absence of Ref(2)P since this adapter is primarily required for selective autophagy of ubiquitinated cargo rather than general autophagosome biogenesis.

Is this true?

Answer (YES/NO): NO